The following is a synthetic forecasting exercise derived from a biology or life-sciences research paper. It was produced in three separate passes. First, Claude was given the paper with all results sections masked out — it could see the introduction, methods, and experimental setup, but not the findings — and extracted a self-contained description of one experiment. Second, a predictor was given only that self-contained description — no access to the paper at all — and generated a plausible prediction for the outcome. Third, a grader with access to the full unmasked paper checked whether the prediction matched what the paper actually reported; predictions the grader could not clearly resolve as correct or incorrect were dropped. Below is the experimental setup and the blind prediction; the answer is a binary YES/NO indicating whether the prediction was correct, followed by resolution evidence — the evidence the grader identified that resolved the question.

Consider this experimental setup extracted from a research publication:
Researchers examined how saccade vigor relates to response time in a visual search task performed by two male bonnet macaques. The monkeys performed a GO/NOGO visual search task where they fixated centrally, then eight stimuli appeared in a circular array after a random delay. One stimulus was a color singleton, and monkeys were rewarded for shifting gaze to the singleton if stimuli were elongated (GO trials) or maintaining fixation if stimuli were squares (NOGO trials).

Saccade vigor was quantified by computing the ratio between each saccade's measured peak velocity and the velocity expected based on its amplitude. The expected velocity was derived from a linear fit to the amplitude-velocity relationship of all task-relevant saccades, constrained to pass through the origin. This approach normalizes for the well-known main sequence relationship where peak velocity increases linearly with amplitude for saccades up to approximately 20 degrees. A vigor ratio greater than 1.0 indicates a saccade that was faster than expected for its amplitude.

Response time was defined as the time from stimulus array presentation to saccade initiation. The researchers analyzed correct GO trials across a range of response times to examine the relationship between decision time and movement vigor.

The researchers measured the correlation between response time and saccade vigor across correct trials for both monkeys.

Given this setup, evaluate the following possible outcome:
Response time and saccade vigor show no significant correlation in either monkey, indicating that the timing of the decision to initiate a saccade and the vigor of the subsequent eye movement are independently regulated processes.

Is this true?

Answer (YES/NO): NO